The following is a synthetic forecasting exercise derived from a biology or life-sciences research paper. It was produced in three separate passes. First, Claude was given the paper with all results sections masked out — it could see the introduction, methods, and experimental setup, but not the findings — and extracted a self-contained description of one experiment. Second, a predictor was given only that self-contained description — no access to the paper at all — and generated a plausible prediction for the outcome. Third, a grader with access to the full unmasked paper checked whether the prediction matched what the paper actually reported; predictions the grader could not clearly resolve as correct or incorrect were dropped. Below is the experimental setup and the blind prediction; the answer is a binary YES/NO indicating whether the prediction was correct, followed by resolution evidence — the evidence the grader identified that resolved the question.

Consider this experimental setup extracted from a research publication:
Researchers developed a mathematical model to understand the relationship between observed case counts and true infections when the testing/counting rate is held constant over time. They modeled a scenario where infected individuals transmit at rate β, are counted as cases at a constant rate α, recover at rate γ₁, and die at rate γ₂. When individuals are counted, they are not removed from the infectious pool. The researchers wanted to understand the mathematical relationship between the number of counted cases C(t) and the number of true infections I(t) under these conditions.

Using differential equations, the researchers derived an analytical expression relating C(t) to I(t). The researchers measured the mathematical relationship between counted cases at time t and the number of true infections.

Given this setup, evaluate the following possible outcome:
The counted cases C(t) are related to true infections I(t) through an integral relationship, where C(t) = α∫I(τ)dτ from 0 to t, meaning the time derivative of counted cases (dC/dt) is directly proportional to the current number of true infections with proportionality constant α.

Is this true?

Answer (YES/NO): NO